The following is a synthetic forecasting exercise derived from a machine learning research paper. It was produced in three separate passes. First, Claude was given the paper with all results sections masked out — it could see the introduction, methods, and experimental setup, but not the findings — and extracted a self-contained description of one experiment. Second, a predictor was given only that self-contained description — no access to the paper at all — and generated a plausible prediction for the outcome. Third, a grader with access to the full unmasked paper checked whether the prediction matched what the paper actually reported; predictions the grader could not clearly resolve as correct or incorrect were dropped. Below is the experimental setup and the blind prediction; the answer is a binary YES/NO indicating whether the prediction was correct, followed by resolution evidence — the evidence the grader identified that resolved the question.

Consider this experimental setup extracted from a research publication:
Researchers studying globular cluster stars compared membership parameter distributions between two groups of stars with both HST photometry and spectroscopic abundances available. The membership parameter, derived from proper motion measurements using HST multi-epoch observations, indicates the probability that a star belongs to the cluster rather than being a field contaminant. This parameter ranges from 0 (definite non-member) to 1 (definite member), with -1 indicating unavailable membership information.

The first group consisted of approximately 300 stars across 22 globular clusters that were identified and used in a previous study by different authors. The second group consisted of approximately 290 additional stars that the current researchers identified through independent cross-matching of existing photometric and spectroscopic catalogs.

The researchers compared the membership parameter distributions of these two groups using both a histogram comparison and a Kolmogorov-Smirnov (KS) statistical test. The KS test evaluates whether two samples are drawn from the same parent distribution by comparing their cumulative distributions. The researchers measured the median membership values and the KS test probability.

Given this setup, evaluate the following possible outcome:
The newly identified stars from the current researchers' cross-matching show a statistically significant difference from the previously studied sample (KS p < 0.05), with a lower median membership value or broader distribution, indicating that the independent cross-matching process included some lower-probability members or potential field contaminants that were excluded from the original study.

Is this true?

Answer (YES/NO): NO